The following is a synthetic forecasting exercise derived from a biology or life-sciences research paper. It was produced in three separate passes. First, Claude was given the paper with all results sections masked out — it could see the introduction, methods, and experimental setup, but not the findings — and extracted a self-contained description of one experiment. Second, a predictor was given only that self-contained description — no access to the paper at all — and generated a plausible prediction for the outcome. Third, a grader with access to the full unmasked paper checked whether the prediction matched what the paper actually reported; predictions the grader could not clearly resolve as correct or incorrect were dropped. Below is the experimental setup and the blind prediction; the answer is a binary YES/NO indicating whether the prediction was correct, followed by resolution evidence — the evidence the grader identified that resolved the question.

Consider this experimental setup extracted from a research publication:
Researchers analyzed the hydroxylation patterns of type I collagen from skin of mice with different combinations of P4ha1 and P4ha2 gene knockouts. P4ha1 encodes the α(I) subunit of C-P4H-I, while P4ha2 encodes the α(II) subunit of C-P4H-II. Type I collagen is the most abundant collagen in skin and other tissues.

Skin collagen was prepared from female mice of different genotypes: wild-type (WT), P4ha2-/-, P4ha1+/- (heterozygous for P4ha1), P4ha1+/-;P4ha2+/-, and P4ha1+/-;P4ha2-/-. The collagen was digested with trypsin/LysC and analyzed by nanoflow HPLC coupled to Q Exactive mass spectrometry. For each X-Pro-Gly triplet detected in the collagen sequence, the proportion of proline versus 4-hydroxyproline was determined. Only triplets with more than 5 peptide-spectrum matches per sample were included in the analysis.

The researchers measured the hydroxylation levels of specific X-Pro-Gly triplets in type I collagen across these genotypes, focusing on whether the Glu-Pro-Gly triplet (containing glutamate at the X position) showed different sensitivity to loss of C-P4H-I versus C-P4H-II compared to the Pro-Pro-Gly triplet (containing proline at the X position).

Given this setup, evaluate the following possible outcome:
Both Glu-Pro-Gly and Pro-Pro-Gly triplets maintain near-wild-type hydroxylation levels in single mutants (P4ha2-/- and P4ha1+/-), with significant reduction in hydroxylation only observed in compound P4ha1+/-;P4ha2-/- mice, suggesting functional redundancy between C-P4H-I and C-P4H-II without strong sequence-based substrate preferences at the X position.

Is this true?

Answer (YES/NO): NO